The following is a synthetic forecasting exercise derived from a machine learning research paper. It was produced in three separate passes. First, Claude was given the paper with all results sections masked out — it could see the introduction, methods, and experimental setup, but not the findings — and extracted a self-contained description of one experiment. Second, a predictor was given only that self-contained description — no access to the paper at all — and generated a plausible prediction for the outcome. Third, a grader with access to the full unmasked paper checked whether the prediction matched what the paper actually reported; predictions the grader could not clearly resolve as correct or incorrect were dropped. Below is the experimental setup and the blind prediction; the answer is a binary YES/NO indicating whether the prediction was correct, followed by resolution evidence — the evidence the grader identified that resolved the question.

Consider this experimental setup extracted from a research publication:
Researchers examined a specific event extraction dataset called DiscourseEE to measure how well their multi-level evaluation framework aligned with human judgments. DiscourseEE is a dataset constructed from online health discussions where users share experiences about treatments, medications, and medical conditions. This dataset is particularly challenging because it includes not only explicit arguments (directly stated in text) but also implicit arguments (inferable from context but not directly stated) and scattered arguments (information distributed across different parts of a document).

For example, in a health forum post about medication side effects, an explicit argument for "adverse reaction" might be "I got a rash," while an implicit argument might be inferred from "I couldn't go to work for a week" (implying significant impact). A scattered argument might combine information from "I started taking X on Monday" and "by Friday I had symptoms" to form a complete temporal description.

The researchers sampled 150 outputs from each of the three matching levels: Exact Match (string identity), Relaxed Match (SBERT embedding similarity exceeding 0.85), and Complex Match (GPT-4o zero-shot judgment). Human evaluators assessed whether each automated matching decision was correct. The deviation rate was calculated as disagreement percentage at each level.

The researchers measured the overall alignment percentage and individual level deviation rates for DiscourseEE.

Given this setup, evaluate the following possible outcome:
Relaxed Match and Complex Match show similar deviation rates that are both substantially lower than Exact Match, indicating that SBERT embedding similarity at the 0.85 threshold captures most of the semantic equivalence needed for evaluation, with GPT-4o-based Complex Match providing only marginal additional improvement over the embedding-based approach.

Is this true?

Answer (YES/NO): NO